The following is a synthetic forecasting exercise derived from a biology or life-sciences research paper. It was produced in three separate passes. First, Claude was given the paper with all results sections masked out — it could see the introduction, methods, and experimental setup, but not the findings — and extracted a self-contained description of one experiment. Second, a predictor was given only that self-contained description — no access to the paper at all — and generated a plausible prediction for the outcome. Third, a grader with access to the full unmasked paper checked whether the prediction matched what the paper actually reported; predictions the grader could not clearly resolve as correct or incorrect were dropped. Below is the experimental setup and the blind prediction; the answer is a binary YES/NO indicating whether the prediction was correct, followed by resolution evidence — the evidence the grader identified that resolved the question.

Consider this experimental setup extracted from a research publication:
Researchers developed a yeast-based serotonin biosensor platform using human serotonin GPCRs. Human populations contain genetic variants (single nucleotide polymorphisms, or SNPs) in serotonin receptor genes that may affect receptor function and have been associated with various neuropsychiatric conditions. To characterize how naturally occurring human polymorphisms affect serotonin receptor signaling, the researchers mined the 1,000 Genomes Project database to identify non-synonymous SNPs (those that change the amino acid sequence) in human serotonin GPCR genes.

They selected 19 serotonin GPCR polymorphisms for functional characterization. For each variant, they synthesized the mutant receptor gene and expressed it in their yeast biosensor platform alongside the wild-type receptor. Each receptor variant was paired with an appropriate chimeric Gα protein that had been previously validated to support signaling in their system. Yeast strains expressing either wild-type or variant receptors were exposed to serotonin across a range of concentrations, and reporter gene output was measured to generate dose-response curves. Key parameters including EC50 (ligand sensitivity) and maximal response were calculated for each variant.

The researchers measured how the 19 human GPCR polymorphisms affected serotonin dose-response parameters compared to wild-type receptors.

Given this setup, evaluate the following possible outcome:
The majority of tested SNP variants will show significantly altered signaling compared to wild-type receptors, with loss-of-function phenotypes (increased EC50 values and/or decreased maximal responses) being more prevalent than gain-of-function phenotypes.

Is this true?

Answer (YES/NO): YES